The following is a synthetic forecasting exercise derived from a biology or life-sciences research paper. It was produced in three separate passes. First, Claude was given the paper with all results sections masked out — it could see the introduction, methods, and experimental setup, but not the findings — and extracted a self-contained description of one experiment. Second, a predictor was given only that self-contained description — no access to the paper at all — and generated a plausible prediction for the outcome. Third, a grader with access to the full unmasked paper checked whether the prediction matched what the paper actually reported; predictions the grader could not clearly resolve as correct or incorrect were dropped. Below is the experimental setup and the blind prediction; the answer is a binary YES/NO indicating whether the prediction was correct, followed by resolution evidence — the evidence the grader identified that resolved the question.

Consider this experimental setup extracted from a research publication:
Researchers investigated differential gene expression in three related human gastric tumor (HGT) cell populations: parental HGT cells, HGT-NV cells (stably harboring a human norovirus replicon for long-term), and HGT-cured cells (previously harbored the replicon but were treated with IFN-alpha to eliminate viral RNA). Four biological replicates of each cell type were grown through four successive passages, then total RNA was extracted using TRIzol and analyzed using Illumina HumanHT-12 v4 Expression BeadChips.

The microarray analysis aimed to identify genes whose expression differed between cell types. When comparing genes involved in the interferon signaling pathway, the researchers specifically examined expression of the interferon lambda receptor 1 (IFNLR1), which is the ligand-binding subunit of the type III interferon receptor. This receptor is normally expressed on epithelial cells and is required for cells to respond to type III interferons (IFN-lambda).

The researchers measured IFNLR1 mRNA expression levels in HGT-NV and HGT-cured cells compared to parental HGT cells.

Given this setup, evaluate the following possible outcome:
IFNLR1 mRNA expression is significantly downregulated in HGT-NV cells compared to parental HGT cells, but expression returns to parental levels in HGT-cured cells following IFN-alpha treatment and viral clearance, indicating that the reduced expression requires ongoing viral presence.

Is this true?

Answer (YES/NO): NO